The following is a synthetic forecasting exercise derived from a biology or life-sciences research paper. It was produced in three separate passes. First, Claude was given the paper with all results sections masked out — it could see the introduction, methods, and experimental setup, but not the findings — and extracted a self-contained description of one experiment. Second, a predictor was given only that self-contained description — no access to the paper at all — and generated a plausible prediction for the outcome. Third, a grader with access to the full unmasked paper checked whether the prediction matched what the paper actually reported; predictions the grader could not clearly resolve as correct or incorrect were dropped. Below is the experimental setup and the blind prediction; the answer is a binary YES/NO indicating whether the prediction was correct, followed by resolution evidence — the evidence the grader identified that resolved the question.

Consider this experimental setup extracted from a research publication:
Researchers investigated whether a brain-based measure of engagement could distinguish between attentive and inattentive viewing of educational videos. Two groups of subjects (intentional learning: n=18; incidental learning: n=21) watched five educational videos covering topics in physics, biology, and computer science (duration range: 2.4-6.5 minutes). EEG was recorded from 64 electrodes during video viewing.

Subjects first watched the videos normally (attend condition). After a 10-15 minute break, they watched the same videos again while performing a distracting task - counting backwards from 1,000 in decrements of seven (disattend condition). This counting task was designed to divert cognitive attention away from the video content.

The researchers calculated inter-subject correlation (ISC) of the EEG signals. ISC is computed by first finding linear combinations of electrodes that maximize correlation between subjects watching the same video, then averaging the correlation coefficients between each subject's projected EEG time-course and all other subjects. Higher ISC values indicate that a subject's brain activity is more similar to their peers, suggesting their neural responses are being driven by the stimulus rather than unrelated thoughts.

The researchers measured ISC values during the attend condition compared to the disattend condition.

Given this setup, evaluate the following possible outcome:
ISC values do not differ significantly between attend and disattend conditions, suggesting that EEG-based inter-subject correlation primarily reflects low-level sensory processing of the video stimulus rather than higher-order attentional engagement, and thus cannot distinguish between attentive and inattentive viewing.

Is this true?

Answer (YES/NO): NO